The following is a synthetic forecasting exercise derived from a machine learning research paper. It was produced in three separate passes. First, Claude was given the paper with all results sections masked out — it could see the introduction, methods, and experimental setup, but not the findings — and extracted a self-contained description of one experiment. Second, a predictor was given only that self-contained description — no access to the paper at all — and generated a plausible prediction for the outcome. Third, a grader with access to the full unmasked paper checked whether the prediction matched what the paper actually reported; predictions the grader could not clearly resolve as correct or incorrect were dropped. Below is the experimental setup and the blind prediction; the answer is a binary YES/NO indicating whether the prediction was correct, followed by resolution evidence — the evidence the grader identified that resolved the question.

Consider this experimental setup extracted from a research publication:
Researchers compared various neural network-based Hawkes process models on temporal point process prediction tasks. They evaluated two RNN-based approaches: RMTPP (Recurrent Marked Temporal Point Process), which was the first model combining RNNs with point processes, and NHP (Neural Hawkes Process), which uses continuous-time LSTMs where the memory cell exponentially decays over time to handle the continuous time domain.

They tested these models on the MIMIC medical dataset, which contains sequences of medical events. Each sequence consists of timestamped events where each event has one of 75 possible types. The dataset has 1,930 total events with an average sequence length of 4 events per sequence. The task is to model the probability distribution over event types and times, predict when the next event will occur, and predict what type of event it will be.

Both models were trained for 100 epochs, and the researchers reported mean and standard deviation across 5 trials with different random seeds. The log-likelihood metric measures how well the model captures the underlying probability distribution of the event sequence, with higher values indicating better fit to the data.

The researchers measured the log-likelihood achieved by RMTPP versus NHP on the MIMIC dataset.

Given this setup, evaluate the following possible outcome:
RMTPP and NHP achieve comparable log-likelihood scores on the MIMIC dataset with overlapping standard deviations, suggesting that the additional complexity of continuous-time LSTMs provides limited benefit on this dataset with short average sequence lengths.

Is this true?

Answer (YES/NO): NO